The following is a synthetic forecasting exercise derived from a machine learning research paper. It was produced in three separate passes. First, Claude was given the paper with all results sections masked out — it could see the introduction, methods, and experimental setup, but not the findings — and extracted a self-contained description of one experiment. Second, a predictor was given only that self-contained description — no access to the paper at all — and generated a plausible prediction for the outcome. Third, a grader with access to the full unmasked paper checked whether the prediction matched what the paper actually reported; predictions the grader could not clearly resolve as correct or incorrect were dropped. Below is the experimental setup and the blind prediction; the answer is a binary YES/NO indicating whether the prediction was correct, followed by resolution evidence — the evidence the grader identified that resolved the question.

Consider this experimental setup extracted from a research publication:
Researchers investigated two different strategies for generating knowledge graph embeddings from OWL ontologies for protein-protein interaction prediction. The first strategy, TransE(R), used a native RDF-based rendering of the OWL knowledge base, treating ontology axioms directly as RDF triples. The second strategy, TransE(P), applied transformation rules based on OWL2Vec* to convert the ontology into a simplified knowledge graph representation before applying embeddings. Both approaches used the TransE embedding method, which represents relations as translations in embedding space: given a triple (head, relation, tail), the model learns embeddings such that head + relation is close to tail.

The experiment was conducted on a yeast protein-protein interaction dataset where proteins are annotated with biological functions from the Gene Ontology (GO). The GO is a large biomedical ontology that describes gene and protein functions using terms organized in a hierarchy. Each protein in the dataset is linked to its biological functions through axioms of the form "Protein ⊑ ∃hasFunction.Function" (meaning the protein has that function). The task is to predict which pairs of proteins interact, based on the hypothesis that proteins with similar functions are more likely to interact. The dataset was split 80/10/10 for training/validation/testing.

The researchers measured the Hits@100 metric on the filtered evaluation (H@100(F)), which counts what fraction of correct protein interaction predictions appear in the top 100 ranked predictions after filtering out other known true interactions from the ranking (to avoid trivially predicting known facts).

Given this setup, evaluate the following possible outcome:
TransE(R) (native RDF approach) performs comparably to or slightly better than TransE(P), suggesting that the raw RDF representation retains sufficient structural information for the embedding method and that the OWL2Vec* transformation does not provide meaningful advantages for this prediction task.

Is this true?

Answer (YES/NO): NO